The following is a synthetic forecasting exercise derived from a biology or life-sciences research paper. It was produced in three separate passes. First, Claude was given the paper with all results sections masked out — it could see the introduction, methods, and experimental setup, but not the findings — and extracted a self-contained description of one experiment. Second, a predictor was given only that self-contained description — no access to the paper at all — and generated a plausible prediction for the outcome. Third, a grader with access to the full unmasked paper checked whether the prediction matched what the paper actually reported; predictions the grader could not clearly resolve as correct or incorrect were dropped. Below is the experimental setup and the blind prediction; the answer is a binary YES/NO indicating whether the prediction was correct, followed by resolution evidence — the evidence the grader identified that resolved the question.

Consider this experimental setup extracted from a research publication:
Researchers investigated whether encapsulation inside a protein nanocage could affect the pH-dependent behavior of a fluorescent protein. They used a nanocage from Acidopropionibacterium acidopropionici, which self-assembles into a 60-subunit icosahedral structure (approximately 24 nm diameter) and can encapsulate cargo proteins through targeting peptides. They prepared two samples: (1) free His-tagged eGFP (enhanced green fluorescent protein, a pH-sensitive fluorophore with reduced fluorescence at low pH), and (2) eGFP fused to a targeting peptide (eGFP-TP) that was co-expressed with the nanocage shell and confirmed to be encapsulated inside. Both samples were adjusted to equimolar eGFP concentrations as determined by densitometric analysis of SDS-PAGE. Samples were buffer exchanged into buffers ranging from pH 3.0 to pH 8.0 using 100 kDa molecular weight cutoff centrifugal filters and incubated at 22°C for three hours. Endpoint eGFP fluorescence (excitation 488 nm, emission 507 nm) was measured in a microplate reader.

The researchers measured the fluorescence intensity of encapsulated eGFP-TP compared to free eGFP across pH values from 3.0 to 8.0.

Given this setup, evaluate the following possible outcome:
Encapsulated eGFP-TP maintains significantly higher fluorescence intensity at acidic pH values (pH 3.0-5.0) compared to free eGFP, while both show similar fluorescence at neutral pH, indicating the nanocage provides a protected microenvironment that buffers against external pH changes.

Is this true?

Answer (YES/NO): NO